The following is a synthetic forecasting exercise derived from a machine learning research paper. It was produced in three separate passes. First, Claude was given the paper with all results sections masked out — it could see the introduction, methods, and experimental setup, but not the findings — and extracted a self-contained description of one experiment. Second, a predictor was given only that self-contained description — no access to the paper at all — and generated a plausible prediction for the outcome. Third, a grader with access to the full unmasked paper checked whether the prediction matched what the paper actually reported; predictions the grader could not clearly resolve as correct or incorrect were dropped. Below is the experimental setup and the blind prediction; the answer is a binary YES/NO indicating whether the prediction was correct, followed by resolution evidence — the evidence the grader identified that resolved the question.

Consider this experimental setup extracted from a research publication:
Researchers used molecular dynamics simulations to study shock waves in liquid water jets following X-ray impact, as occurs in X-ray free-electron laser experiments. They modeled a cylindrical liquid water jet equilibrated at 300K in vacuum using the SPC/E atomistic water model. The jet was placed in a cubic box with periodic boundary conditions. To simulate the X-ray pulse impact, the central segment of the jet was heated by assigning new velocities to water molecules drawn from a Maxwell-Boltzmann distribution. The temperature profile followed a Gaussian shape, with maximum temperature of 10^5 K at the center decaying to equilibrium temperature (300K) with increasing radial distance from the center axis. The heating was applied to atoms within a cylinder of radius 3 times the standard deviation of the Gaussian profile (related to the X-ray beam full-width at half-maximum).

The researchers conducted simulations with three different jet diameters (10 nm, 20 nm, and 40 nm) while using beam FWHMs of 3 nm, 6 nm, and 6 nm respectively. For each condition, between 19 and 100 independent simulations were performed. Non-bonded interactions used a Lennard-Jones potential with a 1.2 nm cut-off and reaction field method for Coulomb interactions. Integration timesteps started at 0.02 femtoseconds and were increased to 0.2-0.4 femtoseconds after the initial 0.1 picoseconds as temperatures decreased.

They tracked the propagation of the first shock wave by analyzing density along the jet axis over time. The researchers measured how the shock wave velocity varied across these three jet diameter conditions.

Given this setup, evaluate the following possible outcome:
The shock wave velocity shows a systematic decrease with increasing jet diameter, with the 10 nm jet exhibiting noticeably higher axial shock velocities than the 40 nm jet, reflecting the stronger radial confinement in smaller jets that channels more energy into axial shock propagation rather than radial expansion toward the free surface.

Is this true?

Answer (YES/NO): YES